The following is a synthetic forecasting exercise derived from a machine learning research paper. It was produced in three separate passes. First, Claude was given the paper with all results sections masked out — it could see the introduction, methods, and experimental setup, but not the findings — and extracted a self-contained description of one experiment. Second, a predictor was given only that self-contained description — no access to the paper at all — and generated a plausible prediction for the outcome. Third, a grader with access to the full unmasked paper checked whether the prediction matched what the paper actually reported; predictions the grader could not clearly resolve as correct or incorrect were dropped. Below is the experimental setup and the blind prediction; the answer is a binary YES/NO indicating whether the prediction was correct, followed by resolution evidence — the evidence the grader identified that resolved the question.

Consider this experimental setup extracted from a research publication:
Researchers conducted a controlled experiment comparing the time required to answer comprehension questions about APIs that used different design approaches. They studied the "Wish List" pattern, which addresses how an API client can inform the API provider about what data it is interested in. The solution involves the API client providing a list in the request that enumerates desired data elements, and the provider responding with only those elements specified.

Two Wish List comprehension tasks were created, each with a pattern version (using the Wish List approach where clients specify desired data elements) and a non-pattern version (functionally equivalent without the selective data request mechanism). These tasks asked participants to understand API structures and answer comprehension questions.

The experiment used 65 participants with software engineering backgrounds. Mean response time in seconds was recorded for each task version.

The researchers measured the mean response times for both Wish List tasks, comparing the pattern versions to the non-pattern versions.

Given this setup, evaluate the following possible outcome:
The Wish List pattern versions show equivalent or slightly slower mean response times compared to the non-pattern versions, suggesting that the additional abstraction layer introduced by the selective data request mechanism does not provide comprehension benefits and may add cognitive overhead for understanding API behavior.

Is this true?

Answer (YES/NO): NO